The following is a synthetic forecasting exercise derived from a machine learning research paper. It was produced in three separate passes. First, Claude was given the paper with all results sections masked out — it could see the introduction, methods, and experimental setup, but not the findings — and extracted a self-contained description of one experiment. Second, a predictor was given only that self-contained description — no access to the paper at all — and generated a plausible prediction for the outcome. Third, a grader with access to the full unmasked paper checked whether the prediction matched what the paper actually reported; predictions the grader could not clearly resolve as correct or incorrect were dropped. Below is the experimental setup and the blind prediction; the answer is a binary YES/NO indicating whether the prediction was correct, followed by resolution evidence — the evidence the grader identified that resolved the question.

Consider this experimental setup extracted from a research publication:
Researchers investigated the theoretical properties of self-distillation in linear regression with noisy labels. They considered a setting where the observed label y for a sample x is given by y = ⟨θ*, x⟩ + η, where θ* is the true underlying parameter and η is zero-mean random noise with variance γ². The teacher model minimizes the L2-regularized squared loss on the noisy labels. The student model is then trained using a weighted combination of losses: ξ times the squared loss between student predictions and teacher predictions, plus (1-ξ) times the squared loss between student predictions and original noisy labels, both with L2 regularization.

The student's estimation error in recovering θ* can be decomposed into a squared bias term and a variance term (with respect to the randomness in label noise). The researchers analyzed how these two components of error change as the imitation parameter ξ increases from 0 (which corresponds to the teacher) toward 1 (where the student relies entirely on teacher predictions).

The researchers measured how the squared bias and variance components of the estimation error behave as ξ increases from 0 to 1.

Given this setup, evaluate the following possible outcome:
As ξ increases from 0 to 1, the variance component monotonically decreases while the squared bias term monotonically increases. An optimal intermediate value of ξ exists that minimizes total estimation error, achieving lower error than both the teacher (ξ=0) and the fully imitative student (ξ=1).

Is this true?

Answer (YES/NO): NO